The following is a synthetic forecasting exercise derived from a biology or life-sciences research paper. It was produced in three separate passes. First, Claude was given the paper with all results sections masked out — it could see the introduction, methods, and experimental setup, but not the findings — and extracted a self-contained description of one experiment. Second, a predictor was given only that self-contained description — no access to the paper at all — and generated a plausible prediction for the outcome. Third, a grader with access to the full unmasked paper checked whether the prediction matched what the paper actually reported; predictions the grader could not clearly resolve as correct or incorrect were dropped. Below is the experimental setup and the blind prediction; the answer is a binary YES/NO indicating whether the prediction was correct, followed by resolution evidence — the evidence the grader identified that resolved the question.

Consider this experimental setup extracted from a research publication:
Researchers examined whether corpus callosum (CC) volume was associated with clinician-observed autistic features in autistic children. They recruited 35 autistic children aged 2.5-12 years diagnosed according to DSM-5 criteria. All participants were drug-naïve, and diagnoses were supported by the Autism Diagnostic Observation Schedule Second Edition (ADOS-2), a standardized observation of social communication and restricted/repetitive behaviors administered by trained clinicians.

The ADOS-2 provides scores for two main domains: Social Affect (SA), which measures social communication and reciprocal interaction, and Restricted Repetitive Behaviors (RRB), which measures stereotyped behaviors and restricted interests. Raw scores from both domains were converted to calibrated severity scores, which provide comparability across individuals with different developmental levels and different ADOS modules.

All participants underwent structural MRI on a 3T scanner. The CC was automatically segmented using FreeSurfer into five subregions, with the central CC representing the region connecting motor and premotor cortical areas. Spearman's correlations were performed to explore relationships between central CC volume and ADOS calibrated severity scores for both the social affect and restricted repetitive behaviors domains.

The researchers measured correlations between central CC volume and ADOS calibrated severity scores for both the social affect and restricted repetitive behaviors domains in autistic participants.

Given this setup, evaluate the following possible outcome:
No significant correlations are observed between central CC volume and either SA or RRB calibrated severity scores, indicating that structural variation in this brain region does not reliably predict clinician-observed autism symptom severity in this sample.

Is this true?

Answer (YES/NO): NO